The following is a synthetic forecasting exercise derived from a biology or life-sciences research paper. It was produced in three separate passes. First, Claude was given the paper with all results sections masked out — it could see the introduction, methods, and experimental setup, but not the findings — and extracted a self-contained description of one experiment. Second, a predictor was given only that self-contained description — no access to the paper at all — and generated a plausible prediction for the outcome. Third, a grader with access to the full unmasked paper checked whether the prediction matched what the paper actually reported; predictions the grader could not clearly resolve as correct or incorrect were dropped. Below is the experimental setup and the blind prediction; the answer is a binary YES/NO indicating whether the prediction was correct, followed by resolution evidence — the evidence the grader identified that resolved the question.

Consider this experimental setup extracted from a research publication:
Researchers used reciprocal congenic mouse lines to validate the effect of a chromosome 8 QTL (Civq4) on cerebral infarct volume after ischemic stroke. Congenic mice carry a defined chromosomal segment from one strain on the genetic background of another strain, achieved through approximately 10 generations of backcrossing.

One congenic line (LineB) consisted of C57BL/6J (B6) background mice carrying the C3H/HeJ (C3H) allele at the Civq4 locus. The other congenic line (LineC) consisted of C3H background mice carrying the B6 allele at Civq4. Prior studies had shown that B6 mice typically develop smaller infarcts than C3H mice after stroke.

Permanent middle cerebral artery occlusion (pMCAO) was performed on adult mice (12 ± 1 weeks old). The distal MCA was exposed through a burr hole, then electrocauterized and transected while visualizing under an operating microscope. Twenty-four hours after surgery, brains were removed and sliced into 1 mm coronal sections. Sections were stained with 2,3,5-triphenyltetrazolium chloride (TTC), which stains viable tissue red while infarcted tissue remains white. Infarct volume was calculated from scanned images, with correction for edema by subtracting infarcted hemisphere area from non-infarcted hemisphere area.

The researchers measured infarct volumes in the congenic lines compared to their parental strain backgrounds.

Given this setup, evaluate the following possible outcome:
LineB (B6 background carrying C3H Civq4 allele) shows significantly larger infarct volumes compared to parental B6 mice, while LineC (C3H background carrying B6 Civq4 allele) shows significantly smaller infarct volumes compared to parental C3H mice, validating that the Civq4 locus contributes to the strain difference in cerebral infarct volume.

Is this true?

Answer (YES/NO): NO